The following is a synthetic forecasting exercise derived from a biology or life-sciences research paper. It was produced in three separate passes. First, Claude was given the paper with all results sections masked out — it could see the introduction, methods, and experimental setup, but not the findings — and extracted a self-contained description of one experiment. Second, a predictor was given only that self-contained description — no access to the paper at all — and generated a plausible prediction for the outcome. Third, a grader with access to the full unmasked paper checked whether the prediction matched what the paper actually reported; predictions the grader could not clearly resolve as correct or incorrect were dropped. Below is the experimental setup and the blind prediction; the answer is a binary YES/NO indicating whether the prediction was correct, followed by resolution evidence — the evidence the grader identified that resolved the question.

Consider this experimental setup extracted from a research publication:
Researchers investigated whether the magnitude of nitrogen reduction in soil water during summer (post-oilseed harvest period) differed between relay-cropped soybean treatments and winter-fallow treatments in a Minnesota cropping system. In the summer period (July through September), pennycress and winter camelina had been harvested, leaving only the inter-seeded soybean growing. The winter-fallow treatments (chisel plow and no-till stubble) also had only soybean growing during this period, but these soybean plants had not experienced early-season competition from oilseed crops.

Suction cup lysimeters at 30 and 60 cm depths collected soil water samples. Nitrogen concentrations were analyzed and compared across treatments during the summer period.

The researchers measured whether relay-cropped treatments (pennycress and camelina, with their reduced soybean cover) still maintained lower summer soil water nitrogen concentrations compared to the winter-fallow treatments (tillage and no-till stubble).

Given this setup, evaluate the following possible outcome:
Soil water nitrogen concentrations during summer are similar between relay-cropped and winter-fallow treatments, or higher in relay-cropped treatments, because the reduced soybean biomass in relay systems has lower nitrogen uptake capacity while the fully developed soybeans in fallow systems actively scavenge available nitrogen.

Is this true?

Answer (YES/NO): YES